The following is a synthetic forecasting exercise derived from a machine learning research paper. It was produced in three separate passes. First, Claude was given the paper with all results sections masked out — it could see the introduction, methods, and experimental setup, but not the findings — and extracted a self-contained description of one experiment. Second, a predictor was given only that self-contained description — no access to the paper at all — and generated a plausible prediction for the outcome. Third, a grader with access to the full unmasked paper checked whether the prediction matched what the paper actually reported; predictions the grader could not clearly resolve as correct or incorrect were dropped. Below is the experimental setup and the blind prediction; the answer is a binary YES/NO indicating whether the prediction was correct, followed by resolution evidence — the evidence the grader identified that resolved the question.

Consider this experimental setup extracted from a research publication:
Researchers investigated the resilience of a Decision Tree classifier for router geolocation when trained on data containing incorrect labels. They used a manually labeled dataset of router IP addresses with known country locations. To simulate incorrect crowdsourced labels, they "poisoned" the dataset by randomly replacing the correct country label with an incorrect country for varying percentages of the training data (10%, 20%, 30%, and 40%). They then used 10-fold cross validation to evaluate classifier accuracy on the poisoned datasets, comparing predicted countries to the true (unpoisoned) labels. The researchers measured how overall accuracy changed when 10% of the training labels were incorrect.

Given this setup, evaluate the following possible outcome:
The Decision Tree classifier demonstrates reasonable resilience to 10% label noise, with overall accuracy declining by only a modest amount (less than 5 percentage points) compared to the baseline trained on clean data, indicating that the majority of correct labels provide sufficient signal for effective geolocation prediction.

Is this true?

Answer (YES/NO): YES